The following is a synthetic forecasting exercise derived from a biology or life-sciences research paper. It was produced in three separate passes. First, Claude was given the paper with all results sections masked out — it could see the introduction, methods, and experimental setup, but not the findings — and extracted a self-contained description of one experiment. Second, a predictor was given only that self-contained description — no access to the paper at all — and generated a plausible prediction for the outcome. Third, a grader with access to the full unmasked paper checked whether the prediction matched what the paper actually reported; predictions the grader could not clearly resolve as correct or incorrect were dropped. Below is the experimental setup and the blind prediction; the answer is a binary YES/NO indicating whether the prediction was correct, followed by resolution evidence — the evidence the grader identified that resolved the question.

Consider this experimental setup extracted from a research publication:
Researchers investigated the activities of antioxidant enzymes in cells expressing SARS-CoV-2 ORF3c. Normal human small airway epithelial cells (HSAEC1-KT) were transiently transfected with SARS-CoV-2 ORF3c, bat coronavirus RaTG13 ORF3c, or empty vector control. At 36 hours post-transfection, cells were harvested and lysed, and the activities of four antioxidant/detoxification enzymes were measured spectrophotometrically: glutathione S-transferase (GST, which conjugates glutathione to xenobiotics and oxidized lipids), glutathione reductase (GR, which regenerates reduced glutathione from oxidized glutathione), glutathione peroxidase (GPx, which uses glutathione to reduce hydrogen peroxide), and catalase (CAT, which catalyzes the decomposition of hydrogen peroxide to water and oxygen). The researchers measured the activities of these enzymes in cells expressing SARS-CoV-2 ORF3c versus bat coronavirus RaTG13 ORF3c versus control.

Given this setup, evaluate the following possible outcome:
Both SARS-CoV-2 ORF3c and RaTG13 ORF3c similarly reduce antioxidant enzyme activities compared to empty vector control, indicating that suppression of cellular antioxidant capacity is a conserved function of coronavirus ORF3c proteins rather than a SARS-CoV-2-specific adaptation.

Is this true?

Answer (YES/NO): NO